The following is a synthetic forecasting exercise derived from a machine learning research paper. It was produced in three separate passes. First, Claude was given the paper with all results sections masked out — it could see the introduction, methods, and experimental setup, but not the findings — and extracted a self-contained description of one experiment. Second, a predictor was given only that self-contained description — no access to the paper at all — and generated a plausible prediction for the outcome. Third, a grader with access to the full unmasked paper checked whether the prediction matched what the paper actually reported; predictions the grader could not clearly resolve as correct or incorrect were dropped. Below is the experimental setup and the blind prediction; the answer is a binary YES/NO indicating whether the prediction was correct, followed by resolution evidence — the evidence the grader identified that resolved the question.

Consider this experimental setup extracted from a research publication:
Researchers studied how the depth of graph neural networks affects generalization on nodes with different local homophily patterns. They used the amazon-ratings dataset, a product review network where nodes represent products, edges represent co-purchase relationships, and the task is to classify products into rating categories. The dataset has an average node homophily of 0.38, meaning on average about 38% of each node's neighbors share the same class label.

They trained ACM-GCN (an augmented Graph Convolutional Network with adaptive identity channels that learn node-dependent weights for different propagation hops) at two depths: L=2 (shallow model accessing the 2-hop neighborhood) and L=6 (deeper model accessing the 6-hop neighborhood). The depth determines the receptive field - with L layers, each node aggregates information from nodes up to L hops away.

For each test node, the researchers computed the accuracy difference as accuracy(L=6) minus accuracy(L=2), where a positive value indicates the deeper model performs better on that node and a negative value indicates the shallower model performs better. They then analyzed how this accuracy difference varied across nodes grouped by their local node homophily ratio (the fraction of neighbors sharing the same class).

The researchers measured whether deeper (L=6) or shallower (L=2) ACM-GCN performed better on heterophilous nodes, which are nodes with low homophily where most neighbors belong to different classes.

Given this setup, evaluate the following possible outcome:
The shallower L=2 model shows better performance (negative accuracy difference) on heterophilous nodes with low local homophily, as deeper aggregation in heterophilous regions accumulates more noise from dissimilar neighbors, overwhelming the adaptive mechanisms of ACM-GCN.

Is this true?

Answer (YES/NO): NO